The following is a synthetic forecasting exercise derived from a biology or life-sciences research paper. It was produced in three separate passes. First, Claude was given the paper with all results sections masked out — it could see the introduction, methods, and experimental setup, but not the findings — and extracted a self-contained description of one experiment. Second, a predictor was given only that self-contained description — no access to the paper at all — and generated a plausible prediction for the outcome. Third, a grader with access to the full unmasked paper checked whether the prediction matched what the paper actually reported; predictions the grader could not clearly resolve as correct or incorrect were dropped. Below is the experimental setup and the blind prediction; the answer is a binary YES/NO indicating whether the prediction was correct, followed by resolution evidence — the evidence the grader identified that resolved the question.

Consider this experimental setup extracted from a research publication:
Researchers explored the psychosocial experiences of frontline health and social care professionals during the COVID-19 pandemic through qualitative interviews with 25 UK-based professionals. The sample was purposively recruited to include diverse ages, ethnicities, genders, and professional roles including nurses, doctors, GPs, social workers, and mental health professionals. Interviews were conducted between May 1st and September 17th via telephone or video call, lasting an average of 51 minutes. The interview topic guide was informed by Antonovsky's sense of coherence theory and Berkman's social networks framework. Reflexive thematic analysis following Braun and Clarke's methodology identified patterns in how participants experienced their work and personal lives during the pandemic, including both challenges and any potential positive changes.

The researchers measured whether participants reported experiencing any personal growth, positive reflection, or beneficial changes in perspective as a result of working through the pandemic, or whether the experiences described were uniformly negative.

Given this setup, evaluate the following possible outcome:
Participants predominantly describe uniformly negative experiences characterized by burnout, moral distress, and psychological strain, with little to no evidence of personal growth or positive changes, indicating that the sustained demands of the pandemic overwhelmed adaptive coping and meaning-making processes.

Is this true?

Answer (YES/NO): NO